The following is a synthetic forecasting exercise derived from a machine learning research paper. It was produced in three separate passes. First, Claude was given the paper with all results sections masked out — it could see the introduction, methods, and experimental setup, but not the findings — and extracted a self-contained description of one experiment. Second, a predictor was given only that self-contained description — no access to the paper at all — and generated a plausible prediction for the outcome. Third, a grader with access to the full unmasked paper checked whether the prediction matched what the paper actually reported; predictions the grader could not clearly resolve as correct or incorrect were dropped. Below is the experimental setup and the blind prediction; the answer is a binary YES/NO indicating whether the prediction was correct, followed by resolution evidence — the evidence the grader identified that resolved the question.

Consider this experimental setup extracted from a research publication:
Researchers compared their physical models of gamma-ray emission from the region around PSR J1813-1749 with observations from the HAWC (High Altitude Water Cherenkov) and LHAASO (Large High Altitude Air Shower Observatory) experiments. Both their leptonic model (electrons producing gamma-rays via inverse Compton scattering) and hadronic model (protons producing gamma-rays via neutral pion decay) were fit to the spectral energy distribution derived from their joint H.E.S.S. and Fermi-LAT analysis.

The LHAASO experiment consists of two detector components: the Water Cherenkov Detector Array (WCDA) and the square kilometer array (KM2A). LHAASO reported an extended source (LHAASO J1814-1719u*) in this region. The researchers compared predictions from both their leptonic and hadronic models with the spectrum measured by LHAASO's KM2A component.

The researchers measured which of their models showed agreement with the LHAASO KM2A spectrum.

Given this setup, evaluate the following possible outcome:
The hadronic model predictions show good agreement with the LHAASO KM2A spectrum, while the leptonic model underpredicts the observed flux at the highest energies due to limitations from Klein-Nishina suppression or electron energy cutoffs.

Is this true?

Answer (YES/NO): NO